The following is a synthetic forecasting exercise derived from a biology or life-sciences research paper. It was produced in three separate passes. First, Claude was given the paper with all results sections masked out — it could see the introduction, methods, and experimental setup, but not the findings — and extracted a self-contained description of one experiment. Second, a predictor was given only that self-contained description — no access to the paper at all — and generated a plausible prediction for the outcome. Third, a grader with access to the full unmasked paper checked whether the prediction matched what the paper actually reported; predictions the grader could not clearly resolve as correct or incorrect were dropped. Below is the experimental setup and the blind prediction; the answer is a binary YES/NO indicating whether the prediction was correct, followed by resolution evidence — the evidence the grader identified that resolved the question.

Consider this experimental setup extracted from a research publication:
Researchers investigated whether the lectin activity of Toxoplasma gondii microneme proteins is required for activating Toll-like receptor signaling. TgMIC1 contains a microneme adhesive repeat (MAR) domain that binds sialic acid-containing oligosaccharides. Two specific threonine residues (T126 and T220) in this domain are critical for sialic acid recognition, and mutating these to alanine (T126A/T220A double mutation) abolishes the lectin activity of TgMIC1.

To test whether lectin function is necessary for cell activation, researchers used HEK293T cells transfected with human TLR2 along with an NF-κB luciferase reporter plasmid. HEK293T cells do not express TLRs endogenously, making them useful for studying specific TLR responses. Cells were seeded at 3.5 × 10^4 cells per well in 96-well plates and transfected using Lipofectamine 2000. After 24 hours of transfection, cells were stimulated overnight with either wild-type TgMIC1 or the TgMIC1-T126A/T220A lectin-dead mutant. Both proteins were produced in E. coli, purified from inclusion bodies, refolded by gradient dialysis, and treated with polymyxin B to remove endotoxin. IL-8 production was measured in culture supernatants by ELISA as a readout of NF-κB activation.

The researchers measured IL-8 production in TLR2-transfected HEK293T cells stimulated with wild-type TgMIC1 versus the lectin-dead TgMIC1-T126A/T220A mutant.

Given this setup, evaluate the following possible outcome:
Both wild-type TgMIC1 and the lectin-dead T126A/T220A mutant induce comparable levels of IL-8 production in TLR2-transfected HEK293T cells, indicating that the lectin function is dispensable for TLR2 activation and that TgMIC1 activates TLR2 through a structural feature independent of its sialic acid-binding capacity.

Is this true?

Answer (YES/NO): NO